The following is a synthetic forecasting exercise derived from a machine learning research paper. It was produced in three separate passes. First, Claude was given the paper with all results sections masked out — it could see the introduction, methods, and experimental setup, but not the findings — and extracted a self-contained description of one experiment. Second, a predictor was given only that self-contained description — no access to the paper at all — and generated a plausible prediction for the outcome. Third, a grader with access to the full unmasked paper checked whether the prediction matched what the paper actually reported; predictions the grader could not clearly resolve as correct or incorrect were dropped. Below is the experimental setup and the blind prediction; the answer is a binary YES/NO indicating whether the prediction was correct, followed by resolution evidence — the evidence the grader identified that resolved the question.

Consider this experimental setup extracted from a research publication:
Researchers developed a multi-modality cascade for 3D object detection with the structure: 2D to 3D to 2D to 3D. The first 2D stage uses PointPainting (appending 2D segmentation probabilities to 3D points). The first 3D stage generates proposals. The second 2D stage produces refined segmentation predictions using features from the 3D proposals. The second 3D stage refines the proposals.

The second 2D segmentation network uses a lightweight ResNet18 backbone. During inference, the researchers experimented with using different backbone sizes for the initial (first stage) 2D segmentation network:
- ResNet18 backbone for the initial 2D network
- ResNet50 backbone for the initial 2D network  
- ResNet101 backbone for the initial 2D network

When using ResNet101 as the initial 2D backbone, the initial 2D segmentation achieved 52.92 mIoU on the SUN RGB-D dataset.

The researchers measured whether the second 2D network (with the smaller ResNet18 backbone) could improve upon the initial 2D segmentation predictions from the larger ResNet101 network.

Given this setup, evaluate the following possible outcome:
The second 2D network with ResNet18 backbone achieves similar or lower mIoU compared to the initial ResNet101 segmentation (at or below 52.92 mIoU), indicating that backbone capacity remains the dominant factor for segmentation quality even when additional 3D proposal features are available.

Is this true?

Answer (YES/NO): NO